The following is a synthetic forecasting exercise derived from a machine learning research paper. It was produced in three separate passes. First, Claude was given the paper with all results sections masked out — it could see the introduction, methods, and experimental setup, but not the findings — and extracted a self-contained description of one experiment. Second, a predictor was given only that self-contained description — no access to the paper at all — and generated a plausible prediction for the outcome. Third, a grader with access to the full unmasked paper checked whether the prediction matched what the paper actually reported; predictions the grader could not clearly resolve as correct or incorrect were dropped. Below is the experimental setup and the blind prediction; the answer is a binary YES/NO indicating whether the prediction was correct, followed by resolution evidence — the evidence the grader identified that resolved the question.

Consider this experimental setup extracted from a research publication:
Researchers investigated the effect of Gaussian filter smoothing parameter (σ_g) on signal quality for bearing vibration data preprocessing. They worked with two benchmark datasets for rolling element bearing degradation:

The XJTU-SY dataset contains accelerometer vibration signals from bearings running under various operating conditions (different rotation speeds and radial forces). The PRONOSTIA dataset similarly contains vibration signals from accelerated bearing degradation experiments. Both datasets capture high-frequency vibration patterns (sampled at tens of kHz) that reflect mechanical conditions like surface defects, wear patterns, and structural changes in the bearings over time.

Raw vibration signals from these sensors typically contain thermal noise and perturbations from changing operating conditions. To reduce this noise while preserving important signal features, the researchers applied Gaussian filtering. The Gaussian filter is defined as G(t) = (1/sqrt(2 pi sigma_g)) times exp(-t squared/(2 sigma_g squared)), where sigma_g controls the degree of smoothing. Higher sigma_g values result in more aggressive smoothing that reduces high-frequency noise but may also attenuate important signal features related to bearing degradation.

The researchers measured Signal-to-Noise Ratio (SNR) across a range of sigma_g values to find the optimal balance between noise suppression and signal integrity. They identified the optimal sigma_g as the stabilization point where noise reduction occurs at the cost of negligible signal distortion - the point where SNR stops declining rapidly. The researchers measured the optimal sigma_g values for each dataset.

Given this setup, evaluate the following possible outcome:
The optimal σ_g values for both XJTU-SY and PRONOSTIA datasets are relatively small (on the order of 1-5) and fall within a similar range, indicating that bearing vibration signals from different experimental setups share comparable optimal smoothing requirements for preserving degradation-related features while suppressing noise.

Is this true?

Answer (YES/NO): NO